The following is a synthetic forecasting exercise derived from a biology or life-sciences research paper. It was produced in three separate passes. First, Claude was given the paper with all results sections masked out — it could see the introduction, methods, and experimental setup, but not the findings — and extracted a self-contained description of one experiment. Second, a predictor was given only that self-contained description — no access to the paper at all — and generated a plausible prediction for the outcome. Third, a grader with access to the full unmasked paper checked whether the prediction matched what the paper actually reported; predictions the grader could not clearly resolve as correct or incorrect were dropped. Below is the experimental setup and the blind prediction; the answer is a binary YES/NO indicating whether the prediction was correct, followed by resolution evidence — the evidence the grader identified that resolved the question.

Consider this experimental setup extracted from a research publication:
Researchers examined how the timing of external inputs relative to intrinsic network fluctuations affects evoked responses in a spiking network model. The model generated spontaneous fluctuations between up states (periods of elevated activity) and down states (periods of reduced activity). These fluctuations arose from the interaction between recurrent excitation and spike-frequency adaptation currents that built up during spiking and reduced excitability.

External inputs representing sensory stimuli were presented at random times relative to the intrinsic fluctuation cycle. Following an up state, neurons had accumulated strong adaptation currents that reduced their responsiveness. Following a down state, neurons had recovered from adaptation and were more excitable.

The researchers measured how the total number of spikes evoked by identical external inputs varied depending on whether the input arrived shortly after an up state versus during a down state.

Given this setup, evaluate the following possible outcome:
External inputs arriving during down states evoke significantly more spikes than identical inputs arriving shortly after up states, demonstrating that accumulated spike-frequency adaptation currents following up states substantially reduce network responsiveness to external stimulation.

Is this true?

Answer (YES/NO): YES